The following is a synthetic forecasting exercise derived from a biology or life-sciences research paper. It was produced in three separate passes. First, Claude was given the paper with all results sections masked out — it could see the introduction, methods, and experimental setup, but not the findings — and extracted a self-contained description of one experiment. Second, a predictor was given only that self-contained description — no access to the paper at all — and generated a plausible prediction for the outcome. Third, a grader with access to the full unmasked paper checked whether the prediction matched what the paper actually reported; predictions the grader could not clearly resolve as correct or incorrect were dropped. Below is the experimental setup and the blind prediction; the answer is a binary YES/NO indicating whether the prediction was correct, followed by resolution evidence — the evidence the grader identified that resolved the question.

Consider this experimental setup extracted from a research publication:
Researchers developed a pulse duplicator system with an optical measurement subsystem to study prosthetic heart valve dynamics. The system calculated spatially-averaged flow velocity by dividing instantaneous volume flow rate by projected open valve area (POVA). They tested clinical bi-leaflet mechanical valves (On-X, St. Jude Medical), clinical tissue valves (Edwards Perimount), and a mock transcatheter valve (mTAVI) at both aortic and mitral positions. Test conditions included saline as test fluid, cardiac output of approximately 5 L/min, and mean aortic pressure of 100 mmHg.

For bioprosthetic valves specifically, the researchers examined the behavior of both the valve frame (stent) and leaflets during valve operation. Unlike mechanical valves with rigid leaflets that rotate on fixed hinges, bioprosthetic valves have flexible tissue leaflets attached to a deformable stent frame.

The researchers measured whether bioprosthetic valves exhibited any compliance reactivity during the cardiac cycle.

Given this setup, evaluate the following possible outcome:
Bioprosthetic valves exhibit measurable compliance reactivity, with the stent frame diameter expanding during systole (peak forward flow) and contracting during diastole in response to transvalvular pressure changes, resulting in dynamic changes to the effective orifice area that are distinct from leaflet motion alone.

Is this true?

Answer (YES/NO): NO